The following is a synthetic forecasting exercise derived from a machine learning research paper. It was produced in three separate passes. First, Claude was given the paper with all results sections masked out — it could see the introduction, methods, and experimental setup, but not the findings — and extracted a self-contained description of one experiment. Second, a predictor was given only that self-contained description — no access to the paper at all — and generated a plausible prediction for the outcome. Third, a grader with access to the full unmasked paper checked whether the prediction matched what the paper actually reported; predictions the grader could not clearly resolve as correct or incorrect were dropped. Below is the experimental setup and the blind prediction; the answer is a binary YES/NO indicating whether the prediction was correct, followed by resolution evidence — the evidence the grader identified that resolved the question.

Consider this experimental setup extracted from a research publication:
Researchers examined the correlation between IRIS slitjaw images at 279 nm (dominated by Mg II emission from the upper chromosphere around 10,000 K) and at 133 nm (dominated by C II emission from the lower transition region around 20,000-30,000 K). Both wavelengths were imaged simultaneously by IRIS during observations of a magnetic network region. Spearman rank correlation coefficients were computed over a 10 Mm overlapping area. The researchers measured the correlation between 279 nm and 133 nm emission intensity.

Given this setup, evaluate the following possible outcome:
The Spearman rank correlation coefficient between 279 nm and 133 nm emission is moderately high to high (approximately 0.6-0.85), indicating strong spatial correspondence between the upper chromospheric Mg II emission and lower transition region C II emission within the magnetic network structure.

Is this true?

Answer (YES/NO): YES